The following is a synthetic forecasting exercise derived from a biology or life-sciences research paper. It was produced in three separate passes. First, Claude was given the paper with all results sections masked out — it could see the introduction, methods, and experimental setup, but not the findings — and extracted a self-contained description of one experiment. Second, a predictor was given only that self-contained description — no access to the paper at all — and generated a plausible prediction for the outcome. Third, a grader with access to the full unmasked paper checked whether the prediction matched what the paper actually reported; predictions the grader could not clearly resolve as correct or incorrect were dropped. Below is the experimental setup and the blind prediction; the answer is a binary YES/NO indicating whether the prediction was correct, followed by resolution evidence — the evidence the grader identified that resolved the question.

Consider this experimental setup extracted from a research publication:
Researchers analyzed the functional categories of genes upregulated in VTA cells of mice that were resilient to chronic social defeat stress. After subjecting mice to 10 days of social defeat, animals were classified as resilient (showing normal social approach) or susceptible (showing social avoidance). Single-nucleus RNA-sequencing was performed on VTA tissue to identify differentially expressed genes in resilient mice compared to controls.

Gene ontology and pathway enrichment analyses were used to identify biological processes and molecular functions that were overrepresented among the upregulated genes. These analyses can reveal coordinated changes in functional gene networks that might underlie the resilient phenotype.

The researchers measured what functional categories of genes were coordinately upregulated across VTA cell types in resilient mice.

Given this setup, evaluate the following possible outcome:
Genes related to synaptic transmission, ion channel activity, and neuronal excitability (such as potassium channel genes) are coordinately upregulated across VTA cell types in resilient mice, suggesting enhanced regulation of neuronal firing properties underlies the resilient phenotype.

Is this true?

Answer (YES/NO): NO